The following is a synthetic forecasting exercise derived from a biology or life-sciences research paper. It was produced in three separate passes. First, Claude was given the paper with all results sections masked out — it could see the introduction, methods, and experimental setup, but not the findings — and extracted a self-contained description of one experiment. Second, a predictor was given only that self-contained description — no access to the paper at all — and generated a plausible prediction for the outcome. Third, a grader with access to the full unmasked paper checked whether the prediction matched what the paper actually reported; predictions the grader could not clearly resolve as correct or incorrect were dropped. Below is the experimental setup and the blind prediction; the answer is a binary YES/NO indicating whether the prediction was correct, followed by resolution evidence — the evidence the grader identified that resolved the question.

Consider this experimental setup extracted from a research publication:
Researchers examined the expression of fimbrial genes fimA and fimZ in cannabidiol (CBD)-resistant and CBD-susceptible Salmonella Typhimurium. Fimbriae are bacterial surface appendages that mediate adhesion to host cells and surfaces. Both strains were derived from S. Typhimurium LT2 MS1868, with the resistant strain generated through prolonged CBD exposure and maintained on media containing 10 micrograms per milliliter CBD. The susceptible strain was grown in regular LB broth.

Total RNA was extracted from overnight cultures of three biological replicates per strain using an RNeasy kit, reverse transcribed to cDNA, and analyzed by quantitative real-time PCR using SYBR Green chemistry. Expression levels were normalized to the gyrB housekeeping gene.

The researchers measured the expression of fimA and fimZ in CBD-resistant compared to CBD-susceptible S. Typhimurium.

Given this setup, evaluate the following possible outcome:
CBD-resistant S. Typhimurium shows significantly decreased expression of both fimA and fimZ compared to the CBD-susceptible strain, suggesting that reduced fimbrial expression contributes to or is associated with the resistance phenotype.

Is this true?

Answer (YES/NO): NO